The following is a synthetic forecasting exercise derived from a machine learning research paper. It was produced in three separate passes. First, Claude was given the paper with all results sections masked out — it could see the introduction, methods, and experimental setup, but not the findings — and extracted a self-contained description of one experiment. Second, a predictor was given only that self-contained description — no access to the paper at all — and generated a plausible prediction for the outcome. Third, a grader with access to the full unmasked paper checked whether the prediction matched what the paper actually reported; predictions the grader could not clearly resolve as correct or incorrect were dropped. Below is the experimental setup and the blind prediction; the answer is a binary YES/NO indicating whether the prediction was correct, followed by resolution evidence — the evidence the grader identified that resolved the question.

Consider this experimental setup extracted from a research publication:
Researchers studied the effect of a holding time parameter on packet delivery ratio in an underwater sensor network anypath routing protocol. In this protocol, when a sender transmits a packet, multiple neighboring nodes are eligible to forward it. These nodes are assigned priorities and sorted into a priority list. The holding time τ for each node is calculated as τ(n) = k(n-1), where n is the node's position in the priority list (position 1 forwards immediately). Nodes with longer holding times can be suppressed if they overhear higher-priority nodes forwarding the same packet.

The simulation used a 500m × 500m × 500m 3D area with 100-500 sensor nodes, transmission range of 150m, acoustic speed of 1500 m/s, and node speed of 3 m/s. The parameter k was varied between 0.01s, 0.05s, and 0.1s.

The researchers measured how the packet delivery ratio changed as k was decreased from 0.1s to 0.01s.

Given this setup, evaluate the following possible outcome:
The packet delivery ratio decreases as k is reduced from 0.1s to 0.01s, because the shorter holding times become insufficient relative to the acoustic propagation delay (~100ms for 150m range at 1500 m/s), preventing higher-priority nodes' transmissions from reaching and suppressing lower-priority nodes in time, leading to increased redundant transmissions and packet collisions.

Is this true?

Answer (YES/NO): NO